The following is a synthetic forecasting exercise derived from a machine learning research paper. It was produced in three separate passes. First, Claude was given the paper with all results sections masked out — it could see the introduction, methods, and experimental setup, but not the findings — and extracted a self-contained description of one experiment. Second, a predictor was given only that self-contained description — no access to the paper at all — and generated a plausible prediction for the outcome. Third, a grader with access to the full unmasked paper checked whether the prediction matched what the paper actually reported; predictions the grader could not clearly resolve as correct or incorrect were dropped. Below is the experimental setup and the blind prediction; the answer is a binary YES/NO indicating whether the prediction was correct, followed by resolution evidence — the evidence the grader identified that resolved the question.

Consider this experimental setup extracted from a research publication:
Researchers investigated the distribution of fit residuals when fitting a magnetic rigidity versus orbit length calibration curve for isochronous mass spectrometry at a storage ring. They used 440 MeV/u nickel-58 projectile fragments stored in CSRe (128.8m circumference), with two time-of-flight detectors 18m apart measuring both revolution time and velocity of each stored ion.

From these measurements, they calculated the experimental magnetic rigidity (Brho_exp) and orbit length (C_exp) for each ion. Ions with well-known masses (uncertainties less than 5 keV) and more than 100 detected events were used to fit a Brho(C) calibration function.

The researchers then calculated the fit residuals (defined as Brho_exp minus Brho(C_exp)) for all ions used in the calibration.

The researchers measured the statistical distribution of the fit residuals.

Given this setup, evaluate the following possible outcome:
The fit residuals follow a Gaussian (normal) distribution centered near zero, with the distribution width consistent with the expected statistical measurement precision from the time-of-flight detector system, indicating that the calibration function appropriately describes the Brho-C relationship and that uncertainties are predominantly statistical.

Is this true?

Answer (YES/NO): NO